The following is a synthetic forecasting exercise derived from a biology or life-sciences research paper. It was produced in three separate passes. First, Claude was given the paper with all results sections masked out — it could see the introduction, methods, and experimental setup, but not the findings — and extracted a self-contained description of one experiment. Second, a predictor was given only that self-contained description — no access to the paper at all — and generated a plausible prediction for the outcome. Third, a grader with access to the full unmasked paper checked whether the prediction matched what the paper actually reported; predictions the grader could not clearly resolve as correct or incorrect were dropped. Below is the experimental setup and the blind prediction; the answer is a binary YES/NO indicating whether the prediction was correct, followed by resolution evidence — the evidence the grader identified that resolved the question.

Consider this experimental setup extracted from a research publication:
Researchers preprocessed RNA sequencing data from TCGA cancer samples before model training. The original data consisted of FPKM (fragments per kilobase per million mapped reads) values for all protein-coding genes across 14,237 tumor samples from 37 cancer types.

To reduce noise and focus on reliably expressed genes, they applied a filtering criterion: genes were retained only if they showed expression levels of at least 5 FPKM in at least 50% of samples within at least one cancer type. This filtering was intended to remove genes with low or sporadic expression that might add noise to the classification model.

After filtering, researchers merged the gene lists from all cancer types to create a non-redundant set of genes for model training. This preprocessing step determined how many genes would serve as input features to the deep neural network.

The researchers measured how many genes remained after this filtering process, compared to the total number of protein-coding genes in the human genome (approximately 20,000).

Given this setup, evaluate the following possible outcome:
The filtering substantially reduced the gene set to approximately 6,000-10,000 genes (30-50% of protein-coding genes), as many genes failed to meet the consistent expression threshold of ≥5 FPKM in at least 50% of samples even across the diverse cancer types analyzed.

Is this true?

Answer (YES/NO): NO